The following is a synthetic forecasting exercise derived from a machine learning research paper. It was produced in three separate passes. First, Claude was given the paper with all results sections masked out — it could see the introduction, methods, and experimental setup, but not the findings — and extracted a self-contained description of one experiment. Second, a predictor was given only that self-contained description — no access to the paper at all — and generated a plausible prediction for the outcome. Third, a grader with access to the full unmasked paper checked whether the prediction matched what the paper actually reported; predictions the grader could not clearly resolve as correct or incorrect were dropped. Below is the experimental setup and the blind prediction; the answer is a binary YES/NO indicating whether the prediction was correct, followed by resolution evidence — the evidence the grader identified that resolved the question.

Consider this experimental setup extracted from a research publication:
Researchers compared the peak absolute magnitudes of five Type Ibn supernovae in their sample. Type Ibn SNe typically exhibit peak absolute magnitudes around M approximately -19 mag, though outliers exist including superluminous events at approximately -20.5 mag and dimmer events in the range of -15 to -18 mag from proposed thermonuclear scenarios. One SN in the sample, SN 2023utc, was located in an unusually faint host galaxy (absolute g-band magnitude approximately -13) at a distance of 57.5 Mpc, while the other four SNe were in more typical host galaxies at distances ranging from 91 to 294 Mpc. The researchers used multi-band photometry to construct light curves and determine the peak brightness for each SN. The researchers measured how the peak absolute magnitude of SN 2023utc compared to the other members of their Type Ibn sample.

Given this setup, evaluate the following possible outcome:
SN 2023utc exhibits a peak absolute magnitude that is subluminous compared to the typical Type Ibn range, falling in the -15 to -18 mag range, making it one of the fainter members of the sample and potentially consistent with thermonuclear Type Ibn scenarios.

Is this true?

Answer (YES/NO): NO